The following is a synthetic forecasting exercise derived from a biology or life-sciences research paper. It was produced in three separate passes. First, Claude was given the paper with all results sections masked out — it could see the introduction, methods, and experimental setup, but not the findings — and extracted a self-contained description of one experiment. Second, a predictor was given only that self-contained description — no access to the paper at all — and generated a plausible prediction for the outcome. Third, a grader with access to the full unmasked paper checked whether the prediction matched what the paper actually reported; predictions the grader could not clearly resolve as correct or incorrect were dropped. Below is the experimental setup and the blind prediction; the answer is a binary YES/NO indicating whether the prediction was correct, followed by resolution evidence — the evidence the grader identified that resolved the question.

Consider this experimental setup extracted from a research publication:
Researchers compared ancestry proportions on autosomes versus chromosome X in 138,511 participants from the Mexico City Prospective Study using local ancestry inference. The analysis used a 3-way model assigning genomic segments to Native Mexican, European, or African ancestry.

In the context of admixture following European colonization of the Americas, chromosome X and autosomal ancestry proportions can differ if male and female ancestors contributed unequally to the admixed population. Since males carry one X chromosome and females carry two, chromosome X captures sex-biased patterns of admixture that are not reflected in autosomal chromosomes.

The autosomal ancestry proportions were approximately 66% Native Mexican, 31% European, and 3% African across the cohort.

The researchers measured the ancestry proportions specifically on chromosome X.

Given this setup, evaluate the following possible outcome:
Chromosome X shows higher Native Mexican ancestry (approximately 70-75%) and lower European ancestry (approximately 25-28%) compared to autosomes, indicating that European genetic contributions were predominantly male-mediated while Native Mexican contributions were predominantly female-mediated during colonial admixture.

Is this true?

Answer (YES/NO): NO